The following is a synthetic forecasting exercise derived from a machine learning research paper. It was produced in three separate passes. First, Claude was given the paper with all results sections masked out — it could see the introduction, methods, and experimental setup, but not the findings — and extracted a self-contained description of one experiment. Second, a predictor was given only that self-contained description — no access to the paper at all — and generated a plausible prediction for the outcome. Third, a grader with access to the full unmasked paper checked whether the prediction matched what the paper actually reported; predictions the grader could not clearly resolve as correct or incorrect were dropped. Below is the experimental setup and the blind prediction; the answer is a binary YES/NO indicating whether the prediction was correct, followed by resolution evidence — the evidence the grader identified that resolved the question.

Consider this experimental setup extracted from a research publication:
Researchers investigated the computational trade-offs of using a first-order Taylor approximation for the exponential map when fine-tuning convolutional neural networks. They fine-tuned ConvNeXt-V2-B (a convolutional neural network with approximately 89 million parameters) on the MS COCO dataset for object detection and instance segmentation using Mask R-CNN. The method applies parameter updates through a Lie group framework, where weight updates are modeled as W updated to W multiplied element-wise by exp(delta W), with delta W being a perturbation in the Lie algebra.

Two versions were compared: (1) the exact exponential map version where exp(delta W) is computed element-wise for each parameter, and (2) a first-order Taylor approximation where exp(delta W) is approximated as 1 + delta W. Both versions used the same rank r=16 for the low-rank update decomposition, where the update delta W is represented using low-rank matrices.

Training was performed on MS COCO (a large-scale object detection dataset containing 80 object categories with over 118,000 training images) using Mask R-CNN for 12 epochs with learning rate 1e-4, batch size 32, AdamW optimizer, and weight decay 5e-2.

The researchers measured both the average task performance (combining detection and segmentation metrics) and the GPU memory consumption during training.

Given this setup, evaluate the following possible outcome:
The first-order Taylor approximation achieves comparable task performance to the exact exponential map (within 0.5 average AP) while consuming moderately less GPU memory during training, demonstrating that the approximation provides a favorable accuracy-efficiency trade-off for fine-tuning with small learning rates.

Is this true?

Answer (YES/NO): YES